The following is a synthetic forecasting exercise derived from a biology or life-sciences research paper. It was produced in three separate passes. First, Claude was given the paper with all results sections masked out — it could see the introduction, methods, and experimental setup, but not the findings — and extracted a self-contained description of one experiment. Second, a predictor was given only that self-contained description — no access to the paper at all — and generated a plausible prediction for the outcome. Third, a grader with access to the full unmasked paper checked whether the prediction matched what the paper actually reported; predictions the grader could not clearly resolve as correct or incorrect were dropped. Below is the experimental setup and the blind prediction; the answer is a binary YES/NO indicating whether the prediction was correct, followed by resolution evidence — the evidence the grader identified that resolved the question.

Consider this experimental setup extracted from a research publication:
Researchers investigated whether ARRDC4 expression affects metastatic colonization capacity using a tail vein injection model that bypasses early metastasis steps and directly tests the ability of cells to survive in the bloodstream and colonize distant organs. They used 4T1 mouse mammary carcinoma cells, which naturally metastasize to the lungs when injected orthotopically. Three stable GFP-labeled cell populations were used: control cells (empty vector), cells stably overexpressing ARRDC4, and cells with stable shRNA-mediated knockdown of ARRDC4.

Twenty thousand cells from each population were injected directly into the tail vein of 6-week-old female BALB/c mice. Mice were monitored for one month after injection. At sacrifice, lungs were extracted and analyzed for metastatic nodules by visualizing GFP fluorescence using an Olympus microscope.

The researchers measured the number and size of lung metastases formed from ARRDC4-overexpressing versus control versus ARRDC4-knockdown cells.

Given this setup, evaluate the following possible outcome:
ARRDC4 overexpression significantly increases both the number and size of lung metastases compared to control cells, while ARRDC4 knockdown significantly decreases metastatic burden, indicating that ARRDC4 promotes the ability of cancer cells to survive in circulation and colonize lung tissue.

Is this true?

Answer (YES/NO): NO